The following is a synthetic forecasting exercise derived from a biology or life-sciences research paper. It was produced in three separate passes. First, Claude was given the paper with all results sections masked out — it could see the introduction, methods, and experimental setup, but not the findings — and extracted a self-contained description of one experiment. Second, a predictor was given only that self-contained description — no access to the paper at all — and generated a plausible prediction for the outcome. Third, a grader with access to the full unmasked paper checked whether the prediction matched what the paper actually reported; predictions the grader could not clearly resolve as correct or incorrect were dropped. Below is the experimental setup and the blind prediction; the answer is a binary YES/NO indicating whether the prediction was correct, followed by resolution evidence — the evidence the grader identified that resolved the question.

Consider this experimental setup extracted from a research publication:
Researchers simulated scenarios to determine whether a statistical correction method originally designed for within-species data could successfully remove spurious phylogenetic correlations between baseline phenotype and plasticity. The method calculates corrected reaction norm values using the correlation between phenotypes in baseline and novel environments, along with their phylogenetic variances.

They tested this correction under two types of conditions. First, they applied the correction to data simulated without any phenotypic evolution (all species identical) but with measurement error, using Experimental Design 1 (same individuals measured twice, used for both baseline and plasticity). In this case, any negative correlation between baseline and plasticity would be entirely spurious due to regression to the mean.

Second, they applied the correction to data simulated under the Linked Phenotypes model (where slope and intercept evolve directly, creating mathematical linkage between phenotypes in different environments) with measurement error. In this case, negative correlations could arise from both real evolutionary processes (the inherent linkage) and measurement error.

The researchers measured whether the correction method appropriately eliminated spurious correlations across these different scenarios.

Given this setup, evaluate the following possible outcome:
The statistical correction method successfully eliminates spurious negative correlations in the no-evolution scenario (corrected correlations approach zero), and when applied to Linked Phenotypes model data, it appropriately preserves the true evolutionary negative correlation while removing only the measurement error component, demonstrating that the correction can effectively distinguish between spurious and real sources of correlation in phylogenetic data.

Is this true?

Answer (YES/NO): NO